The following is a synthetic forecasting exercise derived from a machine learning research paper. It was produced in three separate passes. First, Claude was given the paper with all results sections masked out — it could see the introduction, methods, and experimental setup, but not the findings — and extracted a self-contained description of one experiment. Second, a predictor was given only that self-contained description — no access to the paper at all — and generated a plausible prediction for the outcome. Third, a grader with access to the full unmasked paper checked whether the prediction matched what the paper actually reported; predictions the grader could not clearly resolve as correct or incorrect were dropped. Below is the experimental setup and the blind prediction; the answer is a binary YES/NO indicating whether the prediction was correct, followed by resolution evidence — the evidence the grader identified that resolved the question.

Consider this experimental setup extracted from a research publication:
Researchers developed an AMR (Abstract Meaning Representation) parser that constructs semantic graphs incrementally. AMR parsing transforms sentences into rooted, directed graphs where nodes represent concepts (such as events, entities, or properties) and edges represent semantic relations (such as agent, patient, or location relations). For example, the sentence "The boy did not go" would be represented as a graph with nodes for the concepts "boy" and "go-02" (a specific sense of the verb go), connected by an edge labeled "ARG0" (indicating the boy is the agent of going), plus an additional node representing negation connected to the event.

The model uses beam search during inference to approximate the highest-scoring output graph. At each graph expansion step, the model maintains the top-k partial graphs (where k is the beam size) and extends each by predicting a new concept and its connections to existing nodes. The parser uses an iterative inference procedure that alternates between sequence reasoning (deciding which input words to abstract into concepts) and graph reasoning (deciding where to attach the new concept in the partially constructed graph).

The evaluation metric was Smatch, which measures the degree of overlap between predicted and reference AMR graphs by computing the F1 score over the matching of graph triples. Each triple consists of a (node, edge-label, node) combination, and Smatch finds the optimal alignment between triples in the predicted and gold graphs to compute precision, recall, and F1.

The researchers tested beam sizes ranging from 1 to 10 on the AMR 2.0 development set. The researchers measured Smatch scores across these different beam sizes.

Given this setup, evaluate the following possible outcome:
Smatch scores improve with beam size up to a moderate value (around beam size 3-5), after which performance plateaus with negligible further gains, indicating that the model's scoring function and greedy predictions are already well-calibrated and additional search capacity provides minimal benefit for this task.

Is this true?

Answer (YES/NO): NO